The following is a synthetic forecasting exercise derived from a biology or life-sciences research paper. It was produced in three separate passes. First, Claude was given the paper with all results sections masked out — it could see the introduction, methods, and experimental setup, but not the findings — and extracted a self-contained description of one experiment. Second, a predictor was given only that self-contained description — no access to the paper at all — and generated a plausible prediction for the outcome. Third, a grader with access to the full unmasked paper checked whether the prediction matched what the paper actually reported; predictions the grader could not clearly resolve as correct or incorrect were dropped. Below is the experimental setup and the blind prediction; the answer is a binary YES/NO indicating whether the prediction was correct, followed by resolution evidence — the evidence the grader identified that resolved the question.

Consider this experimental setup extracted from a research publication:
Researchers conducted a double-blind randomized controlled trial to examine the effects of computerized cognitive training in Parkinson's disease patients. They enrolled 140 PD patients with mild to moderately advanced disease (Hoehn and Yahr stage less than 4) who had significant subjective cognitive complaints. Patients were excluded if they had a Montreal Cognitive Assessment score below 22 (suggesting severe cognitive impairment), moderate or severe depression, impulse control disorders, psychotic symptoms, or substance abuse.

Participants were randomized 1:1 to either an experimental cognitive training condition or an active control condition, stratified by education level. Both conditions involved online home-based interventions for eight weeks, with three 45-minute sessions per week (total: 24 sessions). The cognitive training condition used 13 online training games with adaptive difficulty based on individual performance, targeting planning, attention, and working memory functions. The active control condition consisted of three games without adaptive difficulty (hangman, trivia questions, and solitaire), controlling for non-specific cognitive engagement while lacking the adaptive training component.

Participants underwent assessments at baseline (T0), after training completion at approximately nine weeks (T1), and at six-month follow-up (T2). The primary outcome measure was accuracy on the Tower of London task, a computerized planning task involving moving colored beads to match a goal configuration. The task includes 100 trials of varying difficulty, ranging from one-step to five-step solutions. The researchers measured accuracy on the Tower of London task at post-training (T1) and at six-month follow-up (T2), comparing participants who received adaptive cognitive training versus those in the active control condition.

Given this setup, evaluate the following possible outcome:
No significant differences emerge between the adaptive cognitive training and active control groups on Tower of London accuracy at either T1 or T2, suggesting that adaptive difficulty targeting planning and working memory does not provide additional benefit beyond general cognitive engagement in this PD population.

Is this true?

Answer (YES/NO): YES